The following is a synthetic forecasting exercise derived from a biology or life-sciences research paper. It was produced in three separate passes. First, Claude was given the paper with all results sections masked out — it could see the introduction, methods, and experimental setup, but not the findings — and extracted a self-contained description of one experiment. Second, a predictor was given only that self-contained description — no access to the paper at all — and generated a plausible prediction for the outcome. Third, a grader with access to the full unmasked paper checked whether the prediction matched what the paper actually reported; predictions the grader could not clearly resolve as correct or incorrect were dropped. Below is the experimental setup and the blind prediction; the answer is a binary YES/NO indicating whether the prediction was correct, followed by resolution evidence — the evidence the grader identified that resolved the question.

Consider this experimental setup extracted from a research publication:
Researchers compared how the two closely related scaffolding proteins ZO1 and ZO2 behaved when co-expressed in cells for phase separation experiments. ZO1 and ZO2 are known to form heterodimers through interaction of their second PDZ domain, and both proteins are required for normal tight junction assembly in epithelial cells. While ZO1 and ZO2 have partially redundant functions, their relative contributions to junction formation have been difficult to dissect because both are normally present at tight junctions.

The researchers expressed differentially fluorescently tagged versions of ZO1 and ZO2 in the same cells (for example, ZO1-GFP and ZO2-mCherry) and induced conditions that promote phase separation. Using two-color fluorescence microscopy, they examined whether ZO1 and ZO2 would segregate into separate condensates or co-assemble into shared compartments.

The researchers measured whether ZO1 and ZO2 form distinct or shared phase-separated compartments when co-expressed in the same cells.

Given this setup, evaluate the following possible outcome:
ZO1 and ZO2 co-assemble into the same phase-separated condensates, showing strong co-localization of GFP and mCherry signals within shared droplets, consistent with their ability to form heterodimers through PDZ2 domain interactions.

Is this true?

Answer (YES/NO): YES